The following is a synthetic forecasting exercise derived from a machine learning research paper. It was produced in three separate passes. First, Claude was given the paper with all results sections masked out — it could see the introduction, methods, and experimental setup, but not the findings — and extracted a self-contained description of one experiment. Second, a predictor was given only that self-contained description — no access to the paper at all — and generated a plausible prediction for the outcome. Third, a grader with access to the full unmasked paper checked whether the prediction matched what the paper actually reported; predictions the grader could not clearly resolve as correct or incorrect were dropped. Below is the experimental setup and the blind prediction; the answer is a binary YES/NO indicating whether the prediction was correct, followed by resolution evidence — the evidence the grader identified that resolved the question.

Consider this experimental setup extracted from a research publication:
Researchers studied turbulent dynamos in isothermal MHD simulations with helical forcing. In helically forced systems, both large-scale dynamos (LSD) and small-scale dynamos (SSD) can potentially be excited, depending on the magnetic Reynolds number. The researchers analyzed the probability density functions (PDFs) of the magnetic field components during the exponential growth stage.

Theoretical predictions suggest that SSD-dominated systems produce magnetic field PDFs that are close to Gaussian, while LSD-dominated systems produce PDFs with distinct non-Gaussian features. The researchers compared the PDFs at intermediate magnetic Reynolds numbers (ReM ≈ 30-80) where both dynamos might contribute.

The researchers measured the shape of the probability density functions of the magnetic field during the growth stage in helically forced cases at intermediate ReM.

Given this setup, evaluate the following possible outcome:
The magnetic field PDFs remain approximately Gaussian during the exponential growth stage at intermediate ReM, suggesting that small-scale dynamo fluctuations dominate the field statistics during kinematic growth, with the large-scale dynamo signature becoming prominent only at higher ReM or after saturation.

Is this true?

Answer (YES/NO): NO